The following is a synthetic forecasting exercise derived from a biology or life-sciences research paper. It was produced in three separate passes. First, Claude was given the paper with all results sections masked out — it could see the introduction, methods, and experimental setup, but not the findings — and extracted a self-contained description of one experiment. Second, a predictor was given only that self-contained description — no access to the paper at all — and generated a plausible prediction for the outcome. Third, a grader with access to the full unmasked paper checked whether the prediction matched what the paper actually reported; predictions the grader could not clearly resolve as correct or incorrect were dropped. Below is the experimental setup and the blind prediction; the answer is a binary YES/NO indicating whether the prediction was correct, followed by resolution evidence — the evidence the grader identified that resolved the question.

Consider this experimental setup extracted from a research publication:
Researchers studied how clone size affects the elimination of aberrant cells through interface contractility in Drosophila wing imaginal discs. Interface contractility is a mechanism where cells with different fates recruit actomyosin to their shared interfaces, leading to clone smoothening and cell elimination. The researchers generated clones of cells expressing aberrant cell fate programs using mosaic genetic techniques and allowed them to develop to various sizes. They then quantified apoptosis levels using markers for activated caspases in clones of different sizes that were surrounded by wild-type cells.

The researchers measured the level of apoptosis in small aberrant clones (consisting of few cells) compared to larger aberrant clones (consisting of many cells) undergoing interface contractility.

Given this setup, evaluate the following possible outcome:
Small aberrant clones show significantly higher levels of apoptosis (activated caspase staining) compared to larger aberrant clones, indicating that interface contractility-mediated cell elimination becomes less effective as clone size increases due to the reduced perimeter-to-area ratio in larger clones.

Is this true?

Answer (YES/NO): YES